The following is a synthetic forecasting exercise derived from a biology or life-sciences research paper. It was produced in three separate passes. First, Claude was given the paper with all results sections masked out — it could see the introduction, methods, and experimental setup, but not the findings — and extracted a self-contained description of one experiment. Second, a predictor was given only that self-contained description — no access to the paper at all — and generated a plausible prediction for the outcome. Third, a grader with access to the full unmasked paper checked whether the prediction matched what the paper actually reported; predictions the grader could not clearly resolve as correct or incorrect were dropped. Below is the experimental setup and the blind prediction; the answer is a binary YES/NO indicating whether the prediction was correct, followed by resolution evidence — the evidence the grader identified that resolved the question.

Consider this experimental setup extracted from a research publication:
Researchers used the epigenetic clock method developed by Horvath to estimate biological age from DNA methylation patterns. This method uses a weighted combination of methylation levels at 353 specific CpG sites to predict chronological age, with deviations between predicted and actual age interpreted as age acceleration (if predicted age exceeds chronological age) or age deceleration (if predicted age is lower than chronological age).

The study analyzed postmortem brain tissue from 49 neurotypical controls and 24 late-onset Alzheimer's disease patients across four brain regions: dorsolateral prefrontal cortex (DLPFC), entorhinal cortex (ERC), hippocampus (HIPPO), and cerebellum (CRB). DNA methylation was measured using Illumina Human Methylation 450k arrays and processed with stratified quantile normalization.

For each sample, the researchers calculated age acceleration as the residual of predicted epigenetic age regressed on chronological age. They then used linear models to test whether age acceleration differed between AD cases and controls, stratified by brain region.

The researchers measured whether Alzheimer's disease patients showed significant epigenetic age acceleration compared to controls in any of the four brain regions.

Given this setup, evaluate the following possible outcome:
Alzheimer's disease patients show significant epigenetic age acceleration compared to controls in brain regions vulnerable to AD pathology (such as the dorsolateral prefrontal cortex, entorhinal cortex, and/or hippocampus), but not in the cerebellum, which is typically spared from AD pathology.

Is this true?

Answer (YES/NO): NO